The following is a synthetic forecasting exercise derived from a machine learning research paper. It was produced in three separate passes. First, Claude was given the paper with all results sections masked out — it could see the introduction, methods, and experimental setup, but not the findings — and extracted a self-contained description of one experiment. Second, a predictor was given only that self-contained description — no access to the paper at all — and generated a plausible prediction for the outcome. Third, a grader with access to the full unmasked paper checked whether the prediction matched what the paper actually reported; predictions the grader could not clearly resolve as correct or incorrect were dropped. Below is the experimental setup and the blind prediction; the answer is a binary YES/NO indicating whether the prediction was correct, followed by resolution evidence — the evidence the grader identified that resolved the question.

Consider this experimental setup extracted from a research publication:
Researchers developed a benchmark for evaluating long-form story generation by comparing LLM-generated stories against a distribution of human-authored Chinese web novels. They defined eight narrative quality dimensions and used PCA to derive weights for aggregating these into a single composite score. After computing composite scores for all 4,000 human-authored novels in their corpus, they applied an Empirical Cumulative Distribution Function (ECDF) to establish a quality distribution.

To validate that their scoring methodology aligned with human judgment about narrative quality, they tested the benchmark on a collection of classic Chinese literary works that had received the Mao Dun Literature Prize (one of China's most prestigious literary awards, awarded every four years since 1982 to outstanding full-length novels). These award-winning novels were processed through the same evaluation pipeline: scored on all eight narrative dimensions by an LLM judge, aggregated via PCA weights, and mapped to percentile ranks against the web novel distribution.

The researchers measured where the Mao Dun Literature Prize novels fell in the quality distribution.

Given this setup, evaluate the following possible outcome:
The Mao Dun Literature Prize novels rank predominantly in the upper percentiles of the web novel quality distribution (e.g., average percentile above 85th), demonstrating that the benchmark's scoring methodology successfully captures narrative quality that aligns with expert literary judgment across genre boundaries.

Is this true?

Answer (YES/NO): YES